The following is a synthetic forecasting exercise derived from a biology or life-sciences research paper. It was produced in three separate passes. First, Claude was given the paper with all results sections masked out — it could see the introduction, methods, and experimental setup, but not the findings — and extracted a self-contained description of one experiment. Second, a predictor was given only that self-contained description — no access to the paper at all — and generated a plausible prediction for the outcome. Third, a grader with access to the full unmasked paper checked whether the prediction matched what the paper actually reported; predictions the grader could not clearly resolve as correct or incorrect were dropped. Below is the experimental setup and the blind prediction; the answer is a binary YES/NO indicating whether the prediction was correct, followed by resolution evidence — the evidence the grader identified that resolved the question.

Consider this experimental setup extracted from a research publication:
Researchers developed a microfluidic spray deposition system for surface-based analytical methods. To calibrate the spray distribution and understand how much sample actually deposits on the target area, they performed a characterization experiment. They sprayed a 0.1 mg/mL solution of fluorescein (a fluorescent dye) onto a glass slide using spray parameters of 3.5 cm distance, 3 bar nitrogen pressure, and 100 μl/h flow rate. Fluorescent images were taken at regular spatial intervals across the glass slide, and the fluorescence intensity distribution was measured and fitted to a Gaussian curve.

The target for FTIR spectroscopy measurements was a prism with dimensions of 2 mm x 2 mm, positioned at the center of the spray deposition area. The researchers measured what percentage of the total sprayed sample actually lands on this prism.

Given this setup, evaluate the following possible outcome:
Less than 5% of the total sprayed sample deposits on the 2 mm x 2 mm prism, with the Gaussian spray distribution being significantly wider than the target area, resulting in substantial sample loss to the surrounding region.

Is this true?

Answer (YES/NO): NO